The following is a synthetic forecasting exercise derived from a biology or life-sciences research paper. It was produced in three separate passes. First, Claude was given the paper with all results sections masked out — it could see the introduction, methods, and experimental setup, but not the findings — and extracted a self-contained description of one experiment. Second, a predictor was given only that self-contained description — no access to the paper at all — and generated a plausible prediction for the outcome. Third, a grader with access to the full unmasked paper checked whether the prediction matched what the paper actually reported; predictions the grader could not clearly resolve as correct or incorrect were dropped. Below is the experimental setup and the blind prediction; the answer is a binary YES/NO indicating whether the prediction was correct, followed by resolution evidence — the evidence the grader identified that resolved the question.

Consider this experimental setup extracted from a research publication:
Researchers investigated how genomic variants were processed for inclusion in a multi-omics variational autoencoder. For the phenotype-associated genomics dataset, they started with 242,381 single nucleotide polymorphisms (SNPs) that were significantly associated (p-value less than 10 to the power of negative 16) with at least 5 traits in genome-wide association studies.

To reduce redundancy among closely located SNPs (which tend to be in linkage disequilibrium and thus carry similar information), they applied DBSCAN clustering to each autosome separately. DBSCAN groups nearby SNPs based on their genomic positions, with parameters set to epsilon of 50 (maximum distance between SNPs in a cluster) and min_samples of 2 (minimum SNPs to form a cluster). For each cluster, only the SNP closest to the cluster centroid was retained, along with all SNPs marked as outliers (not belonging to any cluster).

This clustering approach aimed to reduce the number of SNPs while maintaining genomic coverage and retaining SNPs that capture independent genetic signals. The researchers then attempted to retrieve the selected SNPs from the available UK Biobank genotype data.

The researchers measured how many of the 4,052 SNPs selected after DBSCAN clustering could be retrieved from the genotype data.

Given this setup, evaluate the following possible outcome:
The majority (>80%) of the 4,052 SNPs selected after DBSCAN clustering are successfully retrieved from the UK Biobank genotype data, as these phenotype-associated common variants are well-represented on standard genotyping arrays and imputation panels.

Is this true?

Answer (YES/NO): YES